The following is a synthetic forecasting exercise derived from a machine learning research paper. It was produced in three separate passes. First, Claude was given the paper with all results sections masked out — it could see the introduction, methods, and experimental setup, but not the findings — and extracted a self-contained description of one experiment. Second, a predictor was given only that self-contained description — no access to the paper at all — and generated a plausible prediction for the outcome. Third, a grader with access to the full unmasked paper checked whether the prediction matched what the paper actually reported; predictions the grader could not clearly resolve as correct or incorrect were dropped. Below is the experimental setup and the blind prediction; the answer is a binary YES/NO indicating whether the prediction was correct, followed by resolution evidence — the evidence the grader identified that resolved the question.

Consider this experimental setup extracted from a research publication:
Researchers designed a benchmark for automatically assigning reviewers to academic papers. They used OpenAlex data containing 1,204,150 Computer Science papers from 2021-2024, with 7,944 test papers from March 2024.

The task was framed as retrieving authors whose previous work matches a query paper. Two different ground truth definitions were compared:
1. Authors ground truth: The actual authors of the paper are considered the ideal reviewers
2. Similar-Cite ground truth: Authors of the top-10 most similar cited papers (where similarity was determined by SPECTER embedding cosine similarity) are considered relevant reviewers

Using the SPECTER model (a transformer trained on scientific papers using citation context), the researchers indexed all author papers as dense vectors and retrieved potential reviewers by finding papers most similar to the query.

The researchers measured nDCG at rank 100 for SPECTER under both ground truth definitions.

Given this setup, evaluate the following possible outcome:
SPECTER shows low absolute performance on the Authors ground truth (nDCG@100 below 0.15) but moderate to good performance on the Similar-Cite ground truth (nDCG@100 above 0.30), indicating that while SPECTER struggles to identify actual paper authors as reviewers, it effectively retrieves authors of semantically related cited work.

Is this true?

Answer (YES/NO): NO